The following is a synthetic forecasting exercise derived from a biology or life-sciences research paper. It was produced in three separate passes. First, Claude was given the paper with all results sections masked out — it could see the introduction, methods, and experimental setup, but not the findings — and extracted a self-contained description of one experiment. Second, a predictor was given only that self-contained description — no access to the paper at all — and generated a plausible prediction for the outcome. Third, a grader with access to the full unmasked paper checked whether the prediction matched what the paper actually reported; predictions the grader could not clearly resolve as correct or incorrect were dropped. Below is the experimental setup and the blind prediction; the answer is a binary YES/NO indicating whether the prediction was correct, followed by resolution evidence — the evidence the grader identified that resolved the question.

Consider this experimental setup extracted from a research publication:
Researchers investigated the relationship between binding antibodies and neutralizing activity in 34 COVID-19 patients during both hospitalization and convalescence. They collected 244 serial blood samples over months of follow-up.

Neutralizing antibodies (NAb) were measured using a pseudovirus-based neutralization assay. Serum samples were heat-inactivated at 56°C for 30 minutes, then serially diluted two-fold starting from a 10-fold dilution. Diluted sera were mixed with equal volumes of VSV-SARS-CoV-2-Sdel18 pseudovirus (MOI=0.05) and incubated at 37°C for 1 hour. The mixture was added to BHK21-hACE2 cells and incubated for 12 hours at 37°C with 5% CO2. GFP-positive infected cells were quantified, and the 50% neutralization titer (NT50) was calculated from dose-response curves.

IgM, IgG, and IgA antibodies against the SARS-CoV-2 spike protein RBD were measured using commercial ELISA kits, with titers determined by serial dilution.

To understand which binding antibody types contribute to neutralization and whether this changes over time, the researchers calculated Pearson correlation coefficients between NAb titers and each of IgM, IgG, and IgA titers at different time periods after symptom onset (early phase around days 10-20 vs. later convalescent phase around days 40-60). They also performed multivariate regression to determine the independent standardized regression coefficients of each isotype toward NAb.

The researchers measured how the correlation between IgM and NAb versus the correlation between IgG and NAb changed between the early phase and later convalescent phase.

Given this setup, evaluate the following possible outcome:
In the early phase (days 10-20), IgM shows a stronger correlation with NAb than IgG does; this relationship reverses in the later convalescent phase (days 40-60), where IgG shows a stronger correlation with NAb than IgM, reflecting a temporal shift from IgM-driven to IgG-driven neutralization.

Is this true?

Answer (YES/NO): YES